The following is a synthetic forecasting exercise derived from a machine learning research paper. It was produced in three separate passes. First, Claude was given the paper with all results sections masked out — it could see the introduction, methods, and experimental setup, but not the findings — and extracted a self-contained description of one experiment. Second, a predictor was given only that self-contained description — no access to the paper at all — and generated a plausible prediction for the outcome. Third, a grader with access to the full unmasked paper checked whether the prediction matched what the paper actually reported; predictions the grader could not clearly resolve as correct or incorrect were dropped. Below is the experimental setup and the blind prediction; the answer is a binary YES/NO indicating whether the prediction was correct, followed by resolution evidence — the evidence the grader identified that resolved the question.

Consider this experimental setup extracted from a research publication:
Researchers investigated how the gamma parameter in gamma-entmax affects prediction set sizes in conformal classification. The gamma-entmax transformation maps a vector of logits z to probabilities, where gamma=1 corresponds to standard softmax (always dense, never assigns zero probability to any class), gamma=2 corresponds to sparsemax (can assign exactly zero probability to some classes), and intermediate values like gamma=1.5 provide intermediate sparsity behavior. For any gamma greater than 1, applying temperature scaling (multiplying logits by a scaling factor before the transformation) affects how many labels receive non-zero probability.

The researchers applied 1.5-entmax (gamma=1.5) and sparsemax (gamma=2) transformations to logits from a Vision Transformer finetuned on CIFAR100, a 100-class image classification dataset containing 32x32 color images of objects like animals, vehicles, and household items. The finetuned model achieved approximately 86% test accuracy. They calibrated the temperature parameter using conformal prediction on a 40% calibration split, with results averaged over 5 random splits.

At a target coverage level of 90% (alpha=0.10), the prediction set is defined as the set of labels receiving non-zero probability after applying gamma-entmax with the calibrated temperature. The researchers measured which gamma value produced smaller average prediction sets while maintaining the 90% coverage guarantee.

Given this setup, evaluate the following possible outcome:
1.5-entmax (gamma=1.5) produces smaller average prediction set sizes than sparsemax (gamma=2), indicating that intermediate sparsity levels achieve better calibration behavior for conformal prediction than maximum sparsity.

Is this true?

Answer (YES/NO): YES